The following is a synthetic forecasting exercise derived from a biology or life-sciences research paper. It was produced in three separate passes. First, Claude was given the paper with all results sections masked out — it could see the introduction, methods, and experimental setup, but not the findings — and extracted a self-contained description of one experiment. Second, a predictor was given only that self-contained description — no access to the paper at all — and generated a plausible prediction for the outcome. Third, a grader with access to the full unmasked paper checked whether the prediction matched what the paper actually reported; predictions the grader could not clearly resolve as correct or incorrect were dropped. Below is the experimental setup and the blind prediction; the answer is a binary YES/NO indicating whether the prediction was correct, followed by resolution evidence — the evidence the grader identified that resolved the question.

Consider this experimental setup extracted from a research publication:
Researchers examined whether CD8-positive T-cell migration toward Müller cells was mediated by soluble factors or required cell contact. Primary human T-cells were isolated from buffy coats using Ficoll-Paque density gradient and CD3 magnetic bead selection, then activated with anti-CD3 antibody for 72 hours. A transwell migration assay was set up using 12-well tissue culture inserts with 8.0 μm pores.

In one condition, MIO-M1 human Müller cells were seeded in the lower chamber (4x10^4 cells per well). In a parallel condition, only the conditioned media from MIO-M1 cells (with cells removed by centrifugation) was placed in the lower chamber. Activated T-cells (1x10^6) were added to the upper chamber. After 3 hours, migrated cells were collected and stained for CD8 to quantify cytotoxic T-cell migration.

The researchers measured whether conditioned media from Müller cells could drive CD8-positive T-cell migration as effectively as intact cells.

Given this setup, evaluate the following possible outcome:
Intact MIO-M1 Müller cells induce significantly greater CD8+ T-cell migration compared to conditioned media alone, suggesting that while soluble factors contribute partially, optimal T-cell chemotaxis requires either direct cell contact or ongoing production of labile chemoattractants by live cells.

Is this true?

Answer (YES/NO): NO